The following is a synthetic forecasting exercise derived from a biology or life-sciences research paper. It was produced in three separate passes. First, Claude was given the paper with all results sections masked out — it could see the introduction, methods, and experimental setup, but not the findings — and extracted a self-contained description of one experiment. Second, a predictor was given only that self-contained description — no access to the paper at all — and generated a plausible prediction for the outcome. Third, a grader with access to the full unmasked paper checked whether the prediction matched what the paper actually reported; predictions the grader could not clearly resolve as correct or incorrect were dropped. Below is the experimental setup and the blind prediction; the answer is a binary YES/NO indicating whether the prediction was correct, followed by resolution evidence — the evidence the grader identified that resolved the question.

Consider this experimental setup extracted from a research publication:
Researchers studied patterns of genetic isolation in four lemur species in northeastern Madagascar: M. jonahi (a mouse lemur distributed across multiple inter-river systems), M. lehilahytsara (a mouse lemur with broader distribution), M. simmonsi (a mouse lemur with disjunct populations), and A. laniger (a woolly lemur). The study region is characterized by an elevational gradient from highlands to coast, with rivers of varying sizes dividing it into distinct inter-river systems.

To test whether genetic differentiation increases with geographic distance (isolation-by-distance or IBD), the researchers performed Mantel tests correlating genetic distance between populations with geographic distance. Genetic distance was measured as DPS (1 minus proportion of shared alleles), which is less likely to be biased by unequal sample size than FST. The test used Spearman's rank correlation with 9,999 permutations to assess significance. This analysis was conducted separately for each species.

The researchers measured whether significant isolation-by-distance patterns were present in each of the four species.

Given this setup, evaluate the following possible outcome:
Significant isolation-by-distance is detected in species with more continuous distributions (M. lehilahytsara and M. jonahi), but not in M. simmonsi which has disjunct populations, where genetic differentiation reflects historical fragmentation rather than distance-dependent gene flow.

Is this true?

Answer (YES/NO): NO